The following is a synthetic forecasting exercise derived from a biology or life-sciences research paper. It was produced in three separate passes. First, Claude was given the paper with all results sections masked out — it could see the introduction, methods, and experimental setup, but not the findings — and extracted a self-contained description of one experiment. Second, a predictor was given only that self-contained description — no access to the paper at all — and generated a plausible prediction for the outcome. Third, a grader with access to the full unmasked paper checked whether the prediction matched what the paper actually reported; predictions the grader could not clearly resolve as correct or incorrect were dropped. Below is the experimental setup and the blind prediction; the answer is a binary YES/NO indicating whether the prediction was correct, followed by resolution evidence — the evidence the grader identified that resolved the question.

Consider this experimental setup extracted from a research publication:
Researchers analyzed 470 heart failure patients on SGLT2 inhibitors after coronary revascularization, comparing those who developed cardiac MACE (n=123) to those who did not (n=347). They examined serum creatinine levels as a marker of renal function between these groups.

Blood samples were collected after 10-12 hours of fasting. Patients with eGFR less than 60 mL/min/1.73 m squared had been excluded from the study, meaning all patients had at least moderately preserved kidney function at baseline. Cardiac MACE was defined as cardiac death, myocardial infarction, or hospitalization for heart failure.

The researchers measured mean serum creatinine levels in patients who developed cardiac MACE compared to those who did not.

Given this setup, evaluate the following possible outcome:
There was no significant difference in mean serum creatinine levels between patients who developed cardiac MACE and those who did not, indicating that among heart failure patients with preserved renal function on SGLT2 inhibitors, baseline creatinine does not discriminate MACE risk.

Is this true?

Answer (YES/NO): NO